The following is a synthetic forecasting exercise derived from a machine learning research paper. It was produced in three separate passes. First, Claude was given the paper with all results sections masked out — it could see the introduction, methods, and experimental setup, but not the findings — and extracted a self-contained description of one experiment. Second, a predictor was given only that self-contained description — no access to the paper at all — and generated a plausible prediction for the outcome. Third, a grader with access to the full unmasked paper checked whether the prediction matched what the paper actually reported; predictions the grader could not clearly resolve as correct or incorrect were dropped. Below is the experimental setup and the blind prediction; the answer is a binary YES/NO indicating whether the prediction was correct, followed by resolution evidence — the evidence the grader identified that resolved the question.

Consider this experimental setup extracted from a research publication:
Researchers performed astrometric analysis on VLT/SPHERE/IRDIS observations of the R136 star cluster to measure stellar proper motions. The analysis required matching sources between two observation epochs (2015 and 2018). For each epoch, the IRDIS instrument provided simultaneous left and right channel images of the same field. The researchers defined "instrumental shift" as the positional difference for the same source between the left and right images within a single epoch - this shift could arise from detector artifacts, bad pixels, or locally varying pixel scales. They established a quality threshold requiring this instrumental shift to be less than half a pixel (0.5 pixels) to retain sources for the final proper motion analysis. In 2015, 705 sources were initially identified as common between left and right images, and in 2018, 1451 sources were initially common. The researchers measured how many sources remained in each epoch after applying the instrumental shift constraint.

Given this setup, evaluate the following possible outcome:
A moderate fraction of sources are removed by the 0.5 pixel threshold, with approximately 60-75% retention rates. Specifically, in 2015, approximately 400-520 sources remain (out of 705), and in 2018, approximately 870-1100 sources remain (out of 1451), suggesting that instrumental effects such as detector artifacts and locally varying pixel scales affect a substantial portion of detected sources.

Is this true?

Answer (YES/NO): YES